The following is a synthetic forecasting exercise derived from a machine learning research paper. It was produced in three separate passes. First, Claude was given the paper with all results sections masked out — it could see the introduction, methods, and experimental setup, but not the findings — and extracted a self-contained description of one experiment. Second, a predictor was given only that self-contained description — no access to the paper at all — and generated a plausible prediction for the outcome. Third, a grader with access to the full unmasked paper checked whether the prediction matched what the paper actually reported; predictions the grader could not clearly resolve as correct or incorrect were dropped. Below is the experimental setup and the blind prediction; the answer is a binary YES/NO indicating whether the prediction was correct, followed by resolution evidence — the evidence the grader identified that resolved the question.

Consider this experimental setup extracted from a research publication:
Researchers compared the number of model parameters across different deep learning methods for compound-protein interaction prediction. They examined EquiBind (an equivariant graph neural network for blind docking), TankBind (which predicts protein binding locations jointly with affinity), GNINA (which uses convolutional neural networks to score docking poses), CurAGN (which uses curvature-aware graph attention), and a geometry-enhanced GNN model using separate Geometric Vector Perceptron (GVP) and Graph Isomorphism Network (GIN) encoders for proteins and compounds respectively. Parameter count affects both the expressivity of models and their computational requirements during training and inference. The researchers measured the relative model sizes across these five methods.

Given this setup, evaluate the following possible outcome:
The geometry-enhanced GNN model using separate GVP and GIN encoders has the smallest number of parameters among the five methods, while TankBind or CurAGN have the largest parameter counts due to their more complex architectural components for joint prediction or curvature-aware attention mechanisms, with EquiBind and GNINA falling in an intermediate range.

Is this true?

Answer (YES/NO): NO